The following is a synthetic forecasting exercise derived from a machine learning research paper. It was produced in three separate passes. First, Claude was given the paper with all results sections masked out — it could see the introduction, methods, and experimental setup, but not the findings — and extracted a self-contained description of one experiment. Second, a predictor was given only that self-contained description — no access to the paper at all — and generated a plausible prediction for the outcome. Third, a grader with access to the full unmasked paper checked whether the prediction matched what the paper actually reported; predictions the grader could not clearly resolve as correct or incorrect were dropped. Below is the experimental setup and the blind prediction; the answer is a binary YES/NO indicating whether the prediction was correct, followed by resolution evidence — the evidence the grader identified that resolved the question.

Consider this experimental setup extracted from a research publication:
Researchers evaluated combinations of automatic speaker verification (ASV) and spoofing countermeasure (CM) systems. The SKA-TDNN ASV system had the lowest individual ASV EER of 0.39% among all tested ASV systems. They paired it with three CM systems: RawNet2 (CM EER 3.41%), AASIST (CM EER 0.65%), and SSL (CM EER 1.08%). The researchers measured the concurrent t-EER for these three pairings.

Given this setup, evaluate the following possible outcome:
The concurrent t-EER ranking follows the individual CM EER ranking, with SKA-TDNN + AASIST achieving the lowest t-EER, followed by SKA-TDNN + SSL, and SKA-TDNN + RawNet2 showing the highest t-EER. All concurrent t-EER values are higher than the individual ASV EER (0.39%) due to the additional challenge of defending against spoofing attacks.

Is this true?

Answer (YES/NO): NO